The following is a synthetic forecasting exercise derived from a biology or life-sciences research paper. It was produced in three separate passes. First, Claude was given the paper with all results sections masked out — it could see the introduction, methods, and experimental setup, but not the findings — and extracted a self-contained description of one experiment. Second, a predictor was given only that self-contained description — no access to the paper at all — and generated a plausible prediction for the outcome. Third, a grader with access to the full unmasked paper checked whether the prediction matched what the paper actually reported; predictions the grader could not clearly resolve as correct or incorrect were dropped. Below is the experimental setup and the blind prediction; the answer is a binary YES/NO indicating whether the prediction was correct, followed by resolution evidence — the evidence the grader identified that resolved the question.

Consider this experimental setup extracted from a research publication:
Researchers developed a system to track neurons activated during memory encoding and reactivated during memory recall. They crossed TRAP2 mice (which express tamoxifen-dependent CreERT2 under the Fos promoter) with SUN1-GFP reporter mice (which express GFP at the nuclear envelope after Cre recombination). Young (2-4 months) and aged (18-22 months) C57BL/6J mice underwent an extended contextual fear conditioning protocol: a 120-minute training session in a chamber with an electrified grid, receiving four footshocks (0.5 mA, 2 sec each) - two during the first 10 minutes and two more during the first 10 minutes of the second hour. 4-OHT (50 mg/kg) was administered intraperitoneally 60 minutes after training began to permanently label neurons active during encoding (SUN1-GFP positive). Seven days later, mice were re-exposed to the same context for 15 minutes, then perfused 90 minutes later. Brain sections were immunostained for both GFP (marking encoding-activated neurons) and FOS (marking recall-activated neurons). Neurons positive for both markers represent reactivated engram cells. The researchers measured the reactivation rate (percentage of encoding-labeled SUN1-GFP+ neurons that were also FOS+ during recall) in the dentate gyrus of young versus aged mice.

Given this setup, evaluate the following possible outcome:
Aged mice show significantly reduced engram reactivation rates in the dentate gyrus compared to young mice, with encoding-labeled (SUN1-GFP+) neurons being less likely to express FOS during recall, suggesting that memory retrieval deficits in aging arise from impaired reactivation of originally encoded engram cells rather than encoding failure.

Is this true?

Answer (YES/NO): YES